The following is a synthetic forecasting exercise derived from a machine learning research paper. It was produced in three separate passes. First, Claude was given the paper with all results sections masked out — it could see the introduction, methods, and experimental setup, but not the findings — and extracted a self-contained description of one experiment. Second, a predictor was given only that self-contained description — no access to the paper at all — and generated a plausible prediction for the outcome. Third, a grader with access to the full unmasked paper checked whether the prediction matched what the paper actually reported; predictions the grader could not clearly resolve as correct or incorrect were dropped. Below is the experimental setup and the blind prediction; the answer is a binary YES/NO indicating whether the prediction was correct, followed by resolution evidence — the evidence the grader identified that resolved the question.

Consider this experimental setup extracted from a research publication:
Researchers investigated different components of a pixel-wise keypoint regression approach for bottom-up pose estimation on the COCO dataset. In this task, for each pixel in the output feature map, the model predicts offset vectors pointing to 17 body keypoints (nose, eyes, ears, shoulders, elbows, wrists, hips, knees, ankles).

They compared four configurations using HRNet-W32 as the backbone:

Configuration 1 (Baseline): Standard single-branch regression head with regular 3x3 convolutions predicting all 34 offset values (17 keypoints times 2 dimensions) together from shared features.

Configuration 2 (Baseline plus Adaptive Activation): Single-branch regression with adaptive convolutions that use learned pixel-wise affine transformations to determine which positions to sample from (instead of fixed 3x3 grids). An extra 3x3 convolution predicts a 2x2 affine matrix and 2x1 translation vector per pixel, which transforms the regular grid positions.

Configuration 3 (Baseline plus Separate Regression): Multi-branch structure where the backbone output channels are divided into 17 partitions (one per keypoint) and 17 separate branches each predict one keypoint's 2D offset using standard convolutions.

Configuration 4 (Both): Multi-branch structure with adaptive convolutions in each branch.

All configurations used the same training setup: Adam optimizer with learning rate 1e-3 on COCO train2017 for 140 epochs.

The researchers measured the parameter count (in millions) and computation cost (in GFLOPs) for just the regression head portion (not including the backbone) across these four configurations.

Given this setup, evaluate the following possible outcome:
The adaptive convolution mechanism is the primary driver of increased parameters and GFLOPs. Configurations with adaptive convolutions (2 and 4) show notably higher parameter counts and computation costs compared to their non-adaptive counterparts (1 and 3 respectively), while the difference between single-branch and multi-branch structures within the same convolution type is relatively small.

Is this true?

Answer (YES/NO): NO